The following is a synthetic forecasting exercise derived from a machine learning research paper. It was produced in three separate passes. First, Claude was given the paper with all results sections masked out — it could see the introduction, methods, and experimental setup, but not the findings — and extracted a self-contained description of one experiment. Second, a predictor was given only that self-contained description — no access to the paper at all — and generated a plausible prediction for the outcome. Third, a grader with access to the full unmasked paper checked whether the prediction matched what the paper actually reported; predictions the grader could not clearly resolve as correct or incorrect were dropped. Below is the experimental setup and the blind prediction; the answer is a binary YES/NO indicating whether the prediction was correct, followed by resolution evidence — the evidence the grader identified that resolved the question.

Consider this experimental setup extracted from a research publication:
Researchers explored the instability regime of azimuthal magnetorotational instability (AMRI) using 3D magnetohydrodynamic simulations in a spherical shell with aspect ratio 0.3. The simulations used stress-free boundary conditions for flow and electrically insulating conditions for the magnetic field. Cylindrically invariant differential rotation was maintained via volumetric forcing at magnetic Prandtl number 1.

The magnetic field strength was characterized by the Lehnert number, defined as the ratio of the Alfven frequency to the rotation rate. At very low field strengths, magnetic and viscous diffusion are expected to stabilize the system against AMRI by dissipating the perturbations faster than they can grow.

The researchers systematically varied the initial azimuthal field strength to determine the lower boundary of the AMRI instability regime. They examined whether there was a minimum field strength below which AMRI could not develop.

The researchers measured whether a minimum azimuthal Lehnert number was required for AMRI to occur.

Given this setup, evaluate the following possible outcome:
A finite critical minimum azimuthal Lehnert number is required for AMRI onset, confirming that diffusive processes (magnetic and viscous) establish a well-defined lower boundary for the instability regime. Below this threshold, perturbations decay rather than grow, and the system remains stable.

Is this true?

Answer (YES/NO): YES